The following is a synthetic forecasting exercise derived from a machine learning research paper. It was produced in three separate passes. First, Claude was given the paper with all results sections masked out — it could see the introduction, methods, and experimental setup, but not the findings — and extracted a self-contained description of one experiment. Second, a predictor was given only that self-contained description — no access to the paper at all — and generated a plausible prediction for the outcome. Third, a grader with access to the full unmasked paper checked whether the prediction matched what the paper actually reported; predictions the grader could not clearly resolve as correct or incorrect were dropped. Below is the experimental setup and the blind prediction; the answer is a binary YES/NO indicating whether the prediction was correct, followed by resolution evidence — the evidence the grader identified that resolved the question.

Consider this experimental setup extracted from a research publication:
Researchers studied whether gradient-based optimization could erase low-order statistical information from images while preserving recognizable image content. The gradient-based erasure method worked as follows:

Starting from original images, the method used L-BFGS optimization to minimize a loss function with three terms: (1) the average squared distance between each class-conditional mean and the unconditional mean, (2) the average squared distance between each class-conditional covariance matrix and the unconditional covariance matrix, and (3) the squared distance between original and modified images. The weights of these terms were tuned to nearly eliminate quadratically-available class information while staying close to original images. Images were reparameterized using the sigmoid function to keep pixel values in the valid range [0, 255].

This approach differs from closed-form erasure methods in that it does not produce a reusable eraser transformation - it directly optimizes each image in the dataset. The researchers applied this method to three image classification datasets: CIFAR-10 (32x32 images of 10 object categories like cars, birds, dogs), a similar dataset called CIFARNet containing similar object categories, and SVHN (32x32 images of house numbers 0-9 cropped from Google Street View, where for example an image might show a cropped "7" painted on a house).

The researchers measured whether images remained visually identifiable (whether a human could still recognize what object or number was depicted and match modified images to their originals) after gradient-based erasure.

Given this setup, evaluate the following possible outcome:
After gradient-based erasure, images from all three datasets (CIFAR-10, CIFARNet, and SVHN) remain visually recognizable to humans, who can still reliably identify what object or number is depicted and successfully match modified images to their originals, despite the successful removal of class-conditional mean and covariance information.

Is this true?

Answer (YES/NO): YES